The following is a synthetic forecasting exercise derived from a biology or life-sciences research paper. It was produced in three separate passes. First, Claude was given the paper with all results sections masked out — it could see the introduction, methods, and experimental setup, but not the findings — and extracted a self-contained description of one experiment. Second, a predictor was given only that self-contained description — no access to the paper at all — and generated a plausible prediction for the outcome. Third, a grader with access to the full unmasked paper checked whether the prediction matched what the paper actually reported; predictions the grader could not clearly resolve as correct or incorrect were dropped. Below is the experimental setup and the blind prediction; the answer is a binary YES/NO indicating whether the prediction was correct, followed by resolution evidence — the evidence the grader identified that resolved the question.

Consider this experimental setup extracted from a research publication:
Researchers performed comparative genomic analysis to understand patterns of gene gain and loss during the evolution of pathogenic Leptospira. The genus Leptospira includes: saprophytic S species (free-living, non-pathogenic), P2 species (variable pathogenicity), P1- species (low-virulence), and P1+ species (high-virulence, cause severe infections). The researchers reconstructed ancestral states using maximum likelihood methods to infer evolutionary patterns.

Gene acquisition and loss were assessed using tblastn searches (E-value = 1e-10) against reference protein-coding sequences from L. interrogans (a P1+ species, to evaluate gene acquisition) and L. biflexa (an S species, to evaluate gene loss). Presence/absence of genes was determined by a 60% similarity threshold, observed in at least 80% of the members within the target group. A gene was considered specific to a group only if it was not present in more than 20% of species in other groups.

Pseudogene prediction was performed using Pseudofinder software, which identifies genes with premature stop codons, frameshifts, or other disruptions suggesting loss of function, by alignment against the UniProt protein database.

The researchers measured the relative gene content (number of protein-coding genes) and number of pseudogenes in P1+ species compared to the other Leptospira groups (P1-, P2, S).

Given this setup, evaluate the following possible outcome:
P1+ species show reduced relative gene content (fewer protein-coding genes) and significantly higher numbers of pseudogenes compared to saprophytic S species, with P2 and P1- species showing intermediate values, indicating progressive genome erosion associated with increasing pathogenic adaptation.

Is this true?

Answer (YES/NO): YES